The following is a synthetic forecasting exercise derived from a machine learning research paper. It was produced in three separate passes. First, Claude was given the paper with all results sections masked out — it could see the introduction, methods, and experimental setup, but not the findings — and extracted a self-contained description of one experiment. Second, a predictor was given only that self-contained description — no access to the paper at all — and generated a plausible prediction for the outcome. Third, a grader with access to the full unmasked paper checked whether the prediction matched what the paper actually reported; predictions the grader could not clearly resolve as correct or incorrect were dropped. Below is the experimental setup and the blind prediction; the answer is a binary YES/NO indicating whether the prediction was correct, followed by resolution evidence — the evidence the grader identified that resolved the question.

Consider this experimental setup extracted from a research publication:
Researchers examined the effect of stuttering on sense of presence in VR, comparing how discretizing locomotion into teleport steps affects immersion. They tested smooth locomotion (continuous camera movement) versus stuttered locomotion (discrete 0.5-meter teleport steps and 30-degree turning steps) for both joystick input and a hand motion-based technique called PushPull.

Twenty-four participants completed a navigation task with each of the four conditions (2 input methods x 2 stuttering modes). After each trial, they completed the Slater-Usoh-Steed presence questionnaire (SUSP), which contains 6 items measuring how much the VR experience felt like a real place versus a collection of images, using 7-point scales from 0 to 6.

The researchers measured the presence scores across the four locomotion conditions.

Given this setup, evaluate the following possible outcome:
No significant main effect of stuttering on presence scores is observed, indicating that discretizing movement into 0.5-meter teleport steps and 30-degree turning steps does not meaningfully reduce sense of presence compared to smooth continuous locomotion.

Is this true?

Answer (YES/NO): YES